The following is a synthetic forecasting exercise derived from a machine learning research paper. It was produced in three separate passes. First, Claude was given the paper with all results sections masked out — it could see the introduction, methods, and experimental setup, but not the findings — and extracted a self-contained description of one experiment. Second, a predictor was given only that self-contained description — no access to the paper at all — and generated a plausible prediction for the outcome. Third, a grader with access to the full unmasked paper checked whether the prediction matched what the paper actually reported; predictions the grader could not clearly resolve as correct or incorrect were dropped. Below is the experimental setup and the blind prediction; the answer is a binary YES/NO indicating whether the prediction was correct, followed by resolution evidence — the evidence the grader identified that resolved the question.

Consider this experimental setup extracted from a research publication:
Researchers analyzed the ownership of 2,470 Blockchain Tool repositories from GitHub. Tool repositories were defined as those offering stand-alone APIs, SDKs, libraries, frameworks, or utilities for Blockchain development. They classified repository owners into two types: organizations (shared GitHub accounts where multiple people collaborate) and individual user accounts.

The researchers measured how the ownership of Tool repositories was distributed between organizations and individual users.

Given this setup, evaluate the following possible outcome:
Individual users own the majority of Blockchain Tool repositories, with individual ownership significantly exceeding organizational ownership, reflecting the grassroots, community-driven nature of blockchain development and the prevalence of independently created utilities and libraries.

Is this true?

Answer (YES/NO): NO